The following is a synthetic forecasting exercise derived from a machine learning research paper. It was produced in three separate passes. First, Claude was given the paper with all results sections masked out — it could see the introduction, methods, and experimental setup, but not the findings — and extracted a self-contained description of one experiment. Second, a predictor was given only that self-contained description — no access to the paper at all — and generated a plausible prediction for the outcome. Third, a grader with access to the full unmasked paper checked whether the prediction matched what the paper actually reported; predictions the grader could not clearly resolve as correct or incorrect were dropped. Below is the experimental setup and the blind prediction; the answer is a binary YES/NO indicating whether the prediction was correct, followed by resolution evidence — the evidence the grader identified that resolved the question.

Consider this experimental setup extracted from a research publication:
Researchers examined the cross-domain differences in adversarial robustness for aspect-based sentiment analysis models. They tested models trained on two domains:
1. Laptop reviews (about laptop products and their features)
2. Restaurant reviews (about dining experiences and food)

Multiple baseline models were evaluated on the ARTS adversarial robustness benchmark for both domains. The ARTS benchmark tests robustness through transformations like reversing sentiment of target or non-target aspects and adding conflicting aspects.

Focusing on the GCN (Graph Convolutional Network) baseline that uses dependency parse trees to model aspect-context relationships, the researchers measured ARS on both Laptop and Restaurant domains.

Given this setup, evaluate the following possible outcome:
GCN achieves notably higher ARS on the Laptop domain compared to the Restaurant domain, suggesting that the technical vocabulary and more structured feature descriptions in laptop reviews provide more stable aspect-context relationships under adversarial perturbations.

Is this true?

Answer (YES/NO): NO